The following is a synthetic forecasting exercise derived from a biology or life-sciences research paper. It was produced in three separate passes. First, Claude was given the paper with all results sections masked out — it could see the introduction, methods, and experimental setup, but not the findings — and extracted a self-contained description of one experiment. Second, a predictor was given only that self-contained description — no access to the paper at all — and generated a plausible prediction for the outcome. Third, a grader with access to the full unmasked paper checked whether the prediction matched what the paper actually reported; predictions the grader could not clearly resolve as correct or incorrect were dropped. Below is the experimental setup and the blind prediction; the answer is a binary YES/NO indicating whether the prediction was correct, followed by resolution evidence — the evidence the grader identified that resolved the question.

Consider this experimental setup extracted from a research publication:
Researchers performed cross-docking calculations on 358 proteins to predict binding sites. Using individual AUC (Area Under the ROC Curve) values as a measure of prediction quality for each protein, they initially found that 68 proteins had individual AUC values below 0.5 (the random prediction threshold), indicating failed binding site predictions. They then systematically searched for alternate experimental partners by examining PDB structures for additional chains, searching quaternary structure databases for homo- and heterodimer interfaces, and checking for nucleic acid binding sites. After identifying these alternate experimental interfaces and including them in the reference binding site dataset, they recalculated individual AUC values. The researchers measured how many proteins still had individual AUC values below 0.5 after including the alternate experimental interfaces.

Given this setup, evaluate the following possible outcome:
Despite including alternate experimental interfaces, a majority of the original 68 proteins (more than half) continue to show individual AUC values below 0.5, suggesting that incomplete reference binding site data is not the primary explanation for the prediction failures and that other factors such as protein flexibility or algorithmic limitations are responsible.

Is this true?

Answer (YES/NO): NO